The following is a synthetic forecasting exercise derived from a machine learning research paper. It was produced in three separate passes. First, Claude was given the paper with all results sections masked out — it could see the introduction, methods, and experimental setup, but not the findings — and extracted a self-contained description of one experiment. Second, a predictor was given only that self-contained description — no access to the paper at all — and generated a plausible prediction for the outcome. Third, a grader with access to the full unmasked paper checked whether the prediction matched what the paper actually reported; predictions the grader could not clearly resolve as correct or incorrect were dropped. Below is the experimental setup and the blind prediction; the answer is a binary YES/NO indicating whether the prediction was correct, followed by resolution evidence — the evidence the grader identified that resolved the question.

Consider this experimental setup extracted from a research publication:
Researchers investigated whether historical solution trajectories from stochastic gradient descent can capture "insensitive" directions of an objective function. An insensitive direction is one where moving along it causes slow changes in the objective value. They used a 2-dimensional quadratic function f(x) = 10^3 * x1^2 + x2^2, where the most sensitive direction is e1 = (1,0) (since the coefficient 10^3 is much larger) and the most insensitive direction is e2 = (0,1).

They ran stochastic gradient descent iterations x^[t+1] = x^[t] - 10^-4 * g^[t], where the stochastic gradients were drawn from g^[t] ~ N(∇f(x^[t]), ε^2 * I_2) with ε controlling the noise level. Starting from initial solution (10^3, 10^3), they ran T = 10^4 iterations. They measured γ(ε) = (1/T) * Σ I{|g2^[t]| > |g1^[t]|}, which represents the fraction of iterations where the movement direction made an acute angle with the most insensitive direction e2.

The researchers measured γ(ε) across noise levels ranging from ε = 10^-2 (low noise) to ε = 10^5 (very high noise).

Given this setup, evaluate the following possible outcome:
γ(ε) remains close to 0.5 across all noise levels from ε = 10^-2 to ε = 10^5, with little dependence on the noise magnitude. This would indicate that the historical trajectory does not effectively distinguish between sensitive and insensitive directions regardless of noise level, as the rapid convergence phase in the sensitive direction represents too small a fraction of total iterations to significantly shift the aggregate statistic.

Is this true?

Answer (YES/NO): NO